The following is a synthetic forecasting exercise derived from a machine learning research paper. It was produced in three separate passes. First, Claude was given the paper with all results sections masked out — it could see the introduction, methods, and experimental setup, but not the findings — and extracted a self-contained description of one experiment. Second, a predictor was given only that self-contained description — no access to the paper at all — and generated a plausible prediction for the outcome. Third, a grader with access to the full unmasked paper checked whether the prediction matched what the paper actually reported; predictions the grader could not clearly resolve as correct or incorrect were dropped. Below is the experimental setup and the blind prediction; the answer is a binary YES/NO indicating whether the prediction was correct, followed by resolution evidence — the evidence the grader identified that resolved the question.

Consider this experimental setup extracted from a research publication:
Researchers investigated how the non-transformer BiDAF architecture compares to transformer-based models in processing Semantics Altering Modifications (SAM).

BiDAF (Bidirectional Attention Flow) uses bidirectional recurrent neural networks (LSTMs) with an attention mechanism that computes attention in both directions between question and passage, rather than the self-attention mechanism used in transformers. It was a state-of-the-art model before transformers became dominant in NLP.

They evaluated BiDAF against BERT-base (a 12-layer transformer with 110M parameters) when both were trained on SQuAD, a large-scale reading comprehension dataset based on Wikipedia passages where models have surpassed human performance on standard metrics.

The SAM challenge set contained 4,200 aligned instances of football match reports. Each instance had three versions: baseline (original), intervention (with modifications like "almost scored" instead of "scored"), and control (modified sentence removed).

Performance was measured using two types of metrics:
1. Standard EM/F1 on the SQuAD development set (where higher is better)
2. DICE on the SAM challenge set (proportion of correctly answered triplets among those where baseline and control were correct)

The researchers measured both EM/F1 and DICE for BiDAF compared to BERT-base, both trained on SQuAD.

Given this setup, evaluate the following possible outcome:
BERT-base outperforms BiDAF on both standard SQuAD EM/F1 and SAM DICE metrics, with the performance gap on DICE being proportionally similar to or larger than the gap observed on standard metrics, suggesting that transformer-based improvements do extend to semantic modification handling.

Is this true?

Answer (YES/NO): NO